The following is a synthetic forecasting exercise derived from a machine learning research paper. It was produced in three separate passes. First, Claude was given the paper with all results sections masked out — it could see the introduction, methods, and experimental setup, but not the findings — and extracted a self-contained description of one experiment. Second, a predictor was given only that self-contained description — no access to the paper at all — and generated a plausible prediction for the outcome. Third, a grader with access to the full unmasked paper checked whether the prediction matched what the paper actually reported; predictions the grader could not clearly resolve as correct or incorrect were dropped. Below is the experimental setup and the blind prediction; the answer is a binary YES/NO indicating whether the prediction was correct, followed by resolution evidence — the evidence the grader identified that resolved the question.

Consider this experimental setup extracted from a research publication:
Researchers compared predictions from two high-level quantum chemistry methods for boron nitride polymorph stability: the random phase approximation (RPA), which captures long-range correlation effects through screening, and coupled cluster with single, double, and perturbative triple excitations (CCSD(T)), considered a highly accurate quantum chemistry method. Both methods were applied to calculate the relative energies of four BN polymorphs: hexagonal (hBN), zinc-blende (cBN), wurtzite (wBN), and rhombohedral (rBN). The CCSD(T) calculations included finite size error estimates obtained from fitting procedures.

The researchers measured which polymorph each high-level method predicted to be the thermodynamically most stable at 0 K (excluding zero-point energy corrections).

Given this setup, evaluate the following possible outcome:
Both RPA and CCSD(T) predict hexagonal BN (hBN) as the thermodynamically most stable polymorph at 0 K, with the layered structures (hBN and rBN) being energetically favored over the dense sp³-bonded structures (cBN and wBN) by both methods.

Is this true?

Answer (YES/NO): NO